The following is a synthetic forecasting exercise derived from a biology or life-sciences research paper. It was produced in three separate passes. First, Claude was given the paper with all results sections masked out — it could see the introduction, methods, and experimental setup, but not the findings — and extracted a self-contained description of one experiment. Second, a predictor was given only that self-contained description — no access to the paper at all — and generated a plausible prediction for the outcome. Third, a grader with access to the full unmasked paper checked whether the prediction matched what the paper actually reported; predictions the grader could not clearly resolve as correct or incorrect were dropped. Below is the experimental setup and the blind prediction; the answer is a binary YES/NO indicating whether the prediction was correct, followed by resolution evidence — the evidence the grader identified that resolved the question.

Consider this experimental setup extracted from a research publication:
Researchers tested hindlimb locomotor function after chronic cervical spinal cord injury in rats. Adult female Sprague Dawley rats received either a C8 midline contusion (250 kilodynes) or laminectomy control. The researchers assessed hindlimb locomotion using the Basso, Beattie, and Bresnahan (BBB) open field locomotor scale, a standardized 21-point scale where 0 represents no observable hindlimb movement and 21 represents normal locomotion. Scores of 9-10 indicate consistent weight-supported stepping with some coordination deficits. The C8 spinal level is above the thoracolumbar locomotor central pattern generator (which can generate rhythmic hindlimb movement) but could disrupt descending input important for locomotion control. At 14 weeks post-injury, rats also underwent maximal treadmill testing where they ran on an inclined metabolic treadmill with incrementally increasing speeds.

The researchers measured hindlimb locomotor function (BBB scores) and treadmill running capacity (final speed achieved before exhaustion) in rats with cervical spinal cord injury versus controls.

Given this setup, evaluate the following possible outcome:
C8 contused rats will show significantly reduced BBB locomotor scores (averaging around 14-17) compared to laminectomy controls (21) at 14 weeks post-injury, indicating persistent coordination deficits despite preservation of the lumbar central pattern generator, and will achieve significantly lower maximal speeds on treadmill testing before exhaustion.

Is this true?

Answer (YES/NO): NO